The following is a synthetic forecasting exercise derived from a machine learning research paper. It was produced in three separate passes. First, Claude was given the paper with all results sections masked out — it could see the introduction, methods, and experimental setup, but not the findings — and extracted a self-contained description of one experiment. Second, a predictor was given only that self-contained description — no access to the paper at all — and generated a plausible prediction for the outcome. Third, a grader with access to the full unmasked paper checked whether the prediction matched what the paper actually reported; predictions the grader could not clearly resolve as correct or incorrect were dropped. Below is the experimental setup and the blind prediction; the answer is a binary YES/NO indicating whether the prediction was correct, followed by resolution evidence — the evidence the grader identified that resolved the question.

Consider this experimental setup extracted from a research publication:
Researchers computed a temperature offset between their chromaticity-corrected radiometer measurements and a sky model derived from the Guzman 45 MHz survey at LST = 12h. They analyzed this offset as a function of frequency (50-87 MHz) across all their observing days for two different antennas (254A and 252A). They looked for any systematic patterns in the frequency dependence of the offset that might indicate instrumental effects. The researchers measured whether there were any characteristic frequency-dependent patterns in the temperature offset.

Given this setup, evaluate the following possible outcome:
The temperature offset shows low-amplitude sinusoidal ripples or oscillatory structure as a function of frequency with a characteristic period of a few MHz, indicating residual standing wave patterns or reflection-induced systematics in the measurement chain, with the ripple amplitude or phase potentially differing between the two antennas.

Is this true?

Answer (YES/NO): NO